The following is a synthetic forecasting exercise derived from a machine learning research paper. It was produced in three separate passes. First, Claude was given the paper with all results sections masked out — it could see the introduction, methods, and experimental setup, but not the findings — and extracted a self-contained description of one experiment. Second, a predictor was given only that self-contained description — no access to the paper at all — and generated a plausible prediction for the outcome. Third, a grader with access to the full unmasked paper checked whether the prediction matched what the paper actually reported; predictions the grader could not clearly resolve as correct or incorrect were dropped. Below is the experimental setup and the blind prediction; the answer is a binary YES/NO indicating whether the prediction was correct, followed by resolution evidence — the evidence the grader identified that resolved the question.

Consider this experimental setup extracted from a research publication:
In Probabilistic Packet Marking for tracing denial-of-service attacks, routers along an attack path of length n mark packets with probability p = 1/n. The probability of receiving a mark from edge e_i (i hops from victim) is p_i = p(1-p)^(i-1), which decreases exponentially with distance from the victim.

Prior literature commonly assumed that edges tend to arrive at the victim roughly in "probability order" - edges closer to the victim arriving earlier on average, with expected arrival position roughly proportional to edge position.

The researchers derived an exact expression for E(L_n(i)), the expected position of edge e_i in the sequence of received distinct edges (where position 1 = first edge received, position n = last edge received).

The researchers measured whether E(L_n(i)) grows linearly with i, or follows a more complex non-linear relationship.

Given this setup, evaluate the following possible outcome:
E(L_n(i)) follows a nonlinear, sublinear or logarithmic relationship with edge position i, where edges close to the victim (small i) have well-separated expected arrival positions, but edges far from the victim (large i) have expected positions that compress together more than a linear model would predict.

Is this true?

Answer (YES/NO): NO